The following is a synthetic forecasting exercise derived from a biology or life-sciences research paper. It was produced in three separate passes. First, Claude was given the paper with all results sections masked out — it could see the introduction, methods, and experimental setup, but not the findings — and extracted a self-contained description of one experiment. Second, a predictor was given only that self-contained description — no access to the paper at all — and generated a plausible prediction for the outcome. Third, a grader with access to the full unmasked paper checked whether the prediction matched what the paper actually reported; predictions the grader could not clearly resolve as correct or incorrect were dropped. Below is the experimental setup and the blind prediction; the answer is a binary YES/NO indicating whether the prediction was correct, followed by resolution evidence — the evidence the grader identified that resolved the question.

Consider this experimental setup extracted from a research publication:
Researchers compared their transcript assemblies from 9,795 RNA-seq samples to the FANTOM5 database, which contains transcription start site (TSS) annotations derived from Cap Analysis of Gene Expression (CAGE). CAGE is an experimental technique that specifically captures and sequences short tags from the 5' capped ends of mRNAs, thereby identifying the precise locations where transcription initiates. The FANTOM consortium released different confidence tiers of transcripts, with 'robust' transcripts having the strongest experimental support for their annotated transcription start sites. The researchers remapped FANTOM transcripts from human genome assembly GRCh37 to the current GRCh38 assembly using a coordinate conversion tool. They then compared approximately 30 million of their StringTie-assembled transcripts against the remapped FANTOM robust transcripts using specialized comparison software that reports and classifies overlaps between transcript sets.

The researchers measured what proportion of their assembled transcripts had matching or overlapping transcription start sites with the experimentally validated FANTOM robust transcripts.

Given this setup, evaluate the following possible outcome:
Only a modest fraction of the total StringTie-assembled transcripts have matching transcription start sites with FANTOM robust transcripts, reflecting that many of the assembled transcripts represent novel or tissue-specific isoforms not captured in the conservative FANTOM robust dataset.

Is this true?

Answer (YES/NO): NO